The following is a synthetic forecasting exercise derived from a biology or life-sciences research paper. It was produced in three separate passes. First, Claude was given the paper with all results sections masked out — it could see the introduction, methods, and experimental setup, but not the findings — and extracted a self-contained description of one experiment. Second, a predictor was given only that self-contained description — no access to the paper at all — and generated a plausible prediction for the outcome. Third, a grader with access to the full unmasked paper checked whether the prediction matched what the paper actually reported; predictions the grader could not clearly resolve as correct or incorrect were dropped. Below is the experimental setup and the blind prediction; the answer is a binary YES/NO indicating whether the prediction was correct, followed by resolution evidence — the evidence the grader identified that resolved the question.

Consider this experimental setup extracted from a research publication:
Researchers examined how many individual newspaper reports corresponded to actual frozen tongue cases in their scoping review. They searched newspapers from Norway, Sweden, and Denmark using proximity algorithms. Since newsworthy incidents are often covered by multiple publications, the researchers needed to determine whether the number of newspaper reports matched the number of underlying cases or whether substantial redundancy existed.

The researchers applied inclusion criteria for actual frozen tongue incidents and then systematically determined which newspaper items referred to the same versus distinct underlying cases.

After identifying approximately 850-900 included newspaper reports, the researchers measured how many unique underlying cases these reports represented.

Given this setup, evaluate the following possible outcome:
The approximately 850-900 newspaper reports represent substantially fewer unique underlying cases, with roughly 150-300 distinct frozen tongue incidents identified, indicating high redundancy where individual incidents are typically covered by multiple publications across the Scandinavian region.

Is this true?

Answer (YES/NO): NO